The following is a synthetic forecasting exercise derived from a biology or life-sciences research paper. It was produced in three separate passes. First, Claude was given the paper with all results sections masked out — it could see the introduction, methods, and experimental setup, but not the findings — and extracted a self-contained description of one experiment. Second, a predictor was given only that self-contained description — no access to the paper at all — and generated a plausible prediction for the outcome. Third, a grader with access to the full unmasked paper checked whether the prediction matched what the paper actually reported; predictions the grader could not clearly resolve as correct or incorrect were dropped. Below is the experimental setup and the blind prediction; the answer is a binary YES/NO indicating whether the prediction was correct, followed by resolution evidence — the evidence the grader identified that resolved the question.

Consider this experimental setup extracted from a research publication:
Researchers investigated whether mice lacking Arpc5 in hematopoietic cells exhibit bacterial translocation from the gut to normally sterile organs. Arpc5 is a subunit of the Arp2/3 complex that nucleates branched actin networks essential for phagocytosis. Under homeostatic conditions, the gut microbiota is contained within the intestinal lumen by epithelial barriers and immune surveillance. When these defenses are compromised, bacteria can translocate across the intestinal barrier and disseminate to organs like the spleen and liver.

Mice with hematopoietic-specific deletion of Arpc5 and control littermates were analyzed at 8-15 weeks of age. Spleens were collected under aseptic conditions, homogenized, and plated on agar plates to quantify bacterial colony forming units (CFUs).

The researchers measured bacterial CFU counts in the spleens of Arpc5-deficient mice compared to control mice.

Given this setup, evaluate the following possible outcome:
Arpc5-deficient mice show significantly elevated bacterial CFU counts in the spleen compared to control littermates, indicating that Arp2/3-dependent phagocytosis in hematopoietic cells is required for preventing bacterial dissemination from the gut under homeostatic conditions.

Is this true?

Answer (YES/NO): YES